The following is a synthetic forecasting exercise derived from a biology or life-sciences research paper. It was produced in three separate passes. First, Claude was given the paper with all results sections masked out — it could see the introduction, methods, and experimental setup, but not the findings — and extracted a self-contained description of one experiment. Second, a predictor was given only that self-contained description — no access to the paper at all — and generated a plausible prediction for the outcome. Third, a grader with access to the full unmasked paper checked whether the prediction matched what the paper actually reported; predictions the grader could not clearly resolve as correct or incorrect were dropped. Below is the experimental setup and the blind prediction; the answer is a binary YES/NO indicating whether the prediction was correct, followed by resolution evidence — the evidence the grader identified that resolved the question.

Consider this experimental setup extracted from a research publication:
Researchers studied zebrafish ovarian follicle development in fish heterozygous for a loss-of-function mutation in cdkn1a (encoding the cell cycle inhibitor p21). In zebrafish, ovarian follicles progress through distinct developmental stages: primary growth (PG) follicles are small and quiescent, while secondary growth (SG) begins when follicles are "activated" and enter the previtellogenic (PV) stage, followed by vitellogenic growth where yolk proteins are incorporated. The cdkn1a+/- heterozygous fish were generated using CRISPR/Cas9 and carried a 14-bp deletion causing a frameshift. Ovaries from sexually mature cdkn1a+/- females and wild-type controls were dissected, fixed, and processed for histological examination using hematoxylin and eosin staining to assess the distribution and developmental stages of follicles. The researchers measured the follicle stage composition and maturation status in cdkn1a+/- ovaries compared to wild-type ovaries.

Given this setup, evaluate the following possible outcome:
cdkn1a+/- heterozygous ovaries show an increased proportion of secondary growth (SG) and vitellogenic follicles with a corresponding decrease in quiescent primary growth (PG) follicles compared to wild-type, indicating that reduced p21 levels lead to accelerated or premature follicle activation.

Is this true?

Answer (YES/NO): YES